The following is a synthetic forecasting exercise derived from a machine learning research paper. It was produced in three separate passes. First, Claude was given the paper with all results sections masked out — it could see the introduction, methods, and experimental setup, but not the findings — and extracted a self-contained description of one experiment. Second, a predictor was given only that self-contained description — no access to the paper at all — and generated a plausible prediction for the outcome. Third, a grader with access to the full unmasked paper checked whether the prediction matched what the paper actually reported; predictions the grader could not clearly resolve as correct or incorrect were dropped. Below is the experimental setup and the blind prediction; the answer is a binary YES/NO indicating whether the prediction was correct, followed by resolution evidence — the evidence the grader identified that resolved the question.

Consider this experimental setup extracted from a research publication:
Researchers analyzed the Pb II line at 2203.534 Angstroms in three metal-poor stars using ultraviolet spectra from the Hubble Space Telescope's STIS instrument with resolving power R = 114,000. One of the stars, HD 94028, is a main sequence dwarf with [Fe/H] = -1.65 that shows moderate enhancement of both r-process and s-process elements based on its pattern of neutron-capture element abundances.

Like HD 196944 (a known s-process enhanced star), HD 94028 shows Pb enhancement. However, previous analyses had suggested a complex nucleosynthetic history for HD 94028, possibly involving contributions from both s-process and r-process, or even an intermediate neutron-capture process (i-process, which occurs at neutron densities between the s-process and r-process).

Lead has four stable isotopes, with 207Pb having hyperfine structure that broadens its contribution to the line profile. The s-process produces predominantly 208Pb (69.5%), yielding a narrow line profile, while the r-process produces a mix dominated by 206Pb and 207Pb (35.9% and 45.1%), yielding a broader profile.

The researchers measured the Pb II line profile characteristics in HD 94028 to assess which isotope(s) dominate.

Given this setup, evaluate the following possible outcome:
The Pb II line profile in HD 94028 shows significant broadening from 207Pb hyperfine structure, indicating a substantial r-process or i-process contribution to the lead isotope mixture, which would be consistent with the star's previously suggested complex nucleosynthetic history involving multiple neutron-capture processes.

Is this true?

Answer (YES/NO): NO